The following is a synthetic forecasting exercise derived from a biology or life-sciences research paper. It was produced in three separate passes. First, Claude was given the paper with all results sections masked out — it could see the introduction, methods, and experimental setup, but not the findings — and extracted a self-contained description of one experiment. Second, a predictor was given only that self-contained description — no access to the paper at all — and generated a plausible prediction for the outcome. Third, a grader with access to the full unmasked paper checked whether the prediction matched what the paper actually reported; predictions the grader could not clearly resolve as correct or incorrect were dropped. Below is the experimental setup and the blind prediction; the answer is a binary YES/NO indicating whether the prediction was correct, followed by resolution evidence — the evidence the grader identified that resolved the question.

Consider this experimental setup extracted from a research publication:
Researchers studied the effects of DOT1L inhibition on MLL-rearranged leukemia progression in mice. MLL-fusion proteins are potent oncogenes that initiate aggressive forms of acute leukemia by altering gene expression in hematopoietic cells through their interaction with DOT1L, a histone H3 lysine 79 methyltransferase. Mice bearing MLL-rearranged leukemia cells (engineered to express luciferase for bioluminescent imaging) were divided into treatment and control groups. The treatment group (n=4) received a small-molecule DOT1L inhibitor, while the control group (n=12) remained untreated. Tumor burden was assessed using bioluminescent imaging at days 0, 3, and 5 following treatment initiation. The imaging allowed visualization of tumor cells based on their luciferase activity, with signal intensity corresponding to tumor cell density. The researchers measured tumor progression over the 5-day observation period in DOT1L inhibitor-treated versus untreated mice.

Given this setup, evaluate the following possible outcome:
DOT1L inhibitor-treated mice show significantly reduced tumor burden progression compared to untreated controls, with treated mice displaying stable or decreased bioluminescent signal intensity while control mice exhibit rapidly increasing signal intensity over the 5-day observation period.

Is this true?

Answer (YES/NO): YES